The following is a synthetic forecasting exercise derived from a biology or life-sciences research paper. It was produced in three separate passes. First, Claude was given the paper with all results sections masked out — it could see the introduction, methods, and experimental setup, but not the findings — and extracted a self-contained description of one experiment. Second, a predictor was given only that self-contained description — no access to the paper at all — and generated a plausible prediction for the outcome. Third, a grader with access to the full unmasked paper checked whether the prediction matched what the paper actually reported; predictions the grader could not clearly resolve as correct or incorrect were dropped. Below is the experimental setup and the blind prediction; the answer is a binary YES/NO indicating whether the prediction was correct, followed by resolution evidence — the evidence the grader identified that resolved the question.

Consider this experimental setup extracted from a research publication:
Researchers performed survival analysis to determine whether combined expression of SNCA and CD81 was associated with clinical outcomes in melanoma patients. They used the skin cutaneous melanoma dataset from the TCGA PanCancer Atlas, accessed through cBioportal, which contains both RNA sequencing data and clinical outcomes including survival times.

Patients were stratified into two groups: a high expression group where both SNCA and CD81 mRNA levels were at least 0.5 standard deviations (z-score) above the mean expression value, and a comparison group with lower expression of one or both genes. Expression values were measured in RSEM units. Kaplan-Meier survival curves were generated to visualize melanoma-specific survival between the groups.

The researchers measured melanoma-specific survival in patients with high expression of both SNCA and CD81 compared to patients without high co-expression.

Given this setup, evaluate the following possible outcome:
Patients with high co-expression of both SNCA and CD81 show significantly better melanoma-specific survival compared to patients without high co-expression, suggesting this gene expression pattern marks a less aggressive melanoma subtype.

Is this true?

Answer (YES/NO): NO